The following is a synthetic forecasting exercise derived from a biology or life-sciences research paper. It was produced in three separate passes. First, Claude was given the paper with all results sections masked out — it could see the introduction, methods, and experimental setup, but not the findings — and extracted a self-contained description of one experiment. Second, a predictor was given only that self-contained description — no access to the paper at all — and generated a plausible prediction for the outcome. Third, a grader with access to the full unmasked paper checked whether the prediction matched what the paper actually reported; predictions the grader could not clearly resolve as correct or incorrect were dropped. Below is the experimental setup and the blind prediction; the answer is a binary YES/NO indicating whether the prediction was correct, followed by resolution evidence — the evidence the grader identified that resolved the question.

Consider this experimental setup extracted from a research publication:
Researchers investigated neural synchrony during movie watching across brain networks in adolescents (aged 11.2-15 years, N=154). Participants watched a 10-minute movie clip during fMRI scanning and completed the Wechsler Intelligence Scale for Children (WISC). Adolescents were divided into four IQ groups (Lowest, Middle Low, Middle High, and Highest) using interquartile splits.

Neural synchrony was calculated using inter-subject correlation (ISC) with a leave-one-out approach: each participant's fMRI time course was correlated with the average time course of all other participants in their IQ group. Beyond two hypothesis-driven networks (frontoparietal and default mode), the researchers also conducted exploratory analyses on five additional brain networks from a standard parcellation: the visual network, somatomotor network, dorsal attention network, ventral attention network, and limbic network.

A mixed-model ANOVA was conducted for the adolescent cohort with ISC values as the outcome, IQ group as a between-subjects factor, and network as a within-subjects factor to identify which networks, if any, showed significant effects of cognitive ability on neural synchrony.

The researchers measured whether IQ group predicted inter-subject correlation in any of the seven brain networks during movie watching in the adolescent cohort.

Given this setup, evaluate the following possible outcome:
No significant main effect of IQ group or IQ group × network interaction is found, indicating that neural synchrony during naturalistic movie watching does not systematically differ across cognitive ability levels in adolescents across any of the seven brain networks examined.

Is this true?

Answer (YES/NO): NO